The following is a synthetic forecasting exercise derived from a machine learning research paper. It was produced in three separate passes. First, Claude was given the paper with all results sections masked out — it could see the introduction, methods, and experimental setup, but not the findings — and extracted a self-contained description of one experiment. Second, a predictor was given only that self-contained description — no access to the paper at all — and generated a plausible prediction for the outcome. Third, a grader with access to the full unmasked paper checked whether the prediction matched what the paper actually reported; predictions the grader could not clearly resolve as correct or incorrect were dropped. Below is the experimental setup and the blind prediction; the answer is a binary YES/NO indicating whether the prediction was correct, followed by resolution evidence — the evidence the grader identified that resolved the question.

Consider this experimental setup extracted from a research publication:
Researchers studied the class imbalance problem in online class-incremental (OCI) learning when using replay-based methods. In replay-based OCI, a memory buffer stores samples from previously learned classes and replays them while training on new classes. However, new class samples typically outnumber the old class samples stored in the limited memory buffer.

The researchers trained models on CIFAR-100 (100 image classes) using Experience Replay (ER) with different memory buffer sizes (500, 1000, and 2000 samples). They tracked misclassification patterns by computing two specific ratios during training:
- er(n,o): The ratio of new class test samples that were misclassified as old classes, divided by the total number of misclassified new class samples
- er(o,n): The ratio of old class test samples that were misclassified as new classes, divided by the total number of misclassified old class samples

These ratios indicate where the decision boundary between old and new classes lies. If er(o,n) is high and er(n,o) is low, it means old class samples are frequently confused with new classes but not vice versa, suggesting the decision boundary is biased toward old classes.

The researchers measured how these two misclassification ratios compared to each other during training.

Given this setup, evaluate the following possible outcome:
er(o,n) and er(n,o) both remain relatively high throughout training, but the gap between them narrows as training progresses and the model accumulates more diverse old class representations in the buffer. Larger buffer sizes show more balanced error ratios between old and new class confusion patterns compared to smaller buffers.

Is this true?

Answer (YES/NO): NO